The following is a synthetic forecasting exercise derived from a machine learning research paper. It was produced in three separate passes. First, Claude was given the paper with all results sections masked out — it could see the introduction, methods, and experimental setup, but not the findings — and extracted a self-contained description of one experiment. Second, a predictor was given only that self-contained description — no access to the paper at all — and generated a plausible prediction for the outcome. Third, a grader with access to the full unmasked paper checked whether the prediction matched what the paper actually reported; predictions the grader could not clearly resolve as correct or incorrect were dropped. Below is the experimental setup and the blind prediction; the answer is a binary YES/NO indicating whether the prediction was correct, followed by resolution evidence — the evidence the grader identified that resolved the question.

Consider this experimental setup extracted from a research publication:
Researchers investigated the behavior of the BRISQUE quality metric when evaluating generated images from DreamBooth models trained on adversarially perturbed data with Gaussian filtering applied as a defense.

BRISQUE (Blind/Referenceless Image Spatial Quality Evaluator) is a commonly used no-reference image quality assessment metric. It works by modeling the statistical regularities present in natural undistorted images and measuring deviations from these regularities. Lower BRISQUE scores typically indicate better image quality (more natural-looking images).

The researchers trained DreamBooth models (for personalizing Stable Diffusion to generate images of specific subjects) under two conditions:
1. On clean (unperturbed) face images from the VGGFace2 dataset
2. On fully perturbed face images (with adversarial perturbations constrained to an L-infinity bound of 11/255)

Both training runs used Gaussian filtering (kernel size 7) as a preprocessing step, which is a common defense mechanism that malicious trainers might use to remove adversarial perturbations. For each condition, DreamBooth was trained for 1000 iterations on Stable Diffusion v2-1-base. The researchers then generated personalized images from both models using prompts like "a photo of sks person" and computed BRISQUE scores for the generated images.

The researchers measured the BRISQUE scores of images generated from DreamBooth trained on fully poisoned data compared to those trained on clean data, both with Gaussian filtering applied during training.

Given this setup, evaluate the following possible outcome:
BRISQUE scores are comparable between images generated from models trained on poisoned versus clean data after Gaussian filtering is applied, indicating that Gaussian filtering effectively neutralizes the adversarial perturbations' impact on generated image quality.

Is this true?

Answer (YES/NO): NO